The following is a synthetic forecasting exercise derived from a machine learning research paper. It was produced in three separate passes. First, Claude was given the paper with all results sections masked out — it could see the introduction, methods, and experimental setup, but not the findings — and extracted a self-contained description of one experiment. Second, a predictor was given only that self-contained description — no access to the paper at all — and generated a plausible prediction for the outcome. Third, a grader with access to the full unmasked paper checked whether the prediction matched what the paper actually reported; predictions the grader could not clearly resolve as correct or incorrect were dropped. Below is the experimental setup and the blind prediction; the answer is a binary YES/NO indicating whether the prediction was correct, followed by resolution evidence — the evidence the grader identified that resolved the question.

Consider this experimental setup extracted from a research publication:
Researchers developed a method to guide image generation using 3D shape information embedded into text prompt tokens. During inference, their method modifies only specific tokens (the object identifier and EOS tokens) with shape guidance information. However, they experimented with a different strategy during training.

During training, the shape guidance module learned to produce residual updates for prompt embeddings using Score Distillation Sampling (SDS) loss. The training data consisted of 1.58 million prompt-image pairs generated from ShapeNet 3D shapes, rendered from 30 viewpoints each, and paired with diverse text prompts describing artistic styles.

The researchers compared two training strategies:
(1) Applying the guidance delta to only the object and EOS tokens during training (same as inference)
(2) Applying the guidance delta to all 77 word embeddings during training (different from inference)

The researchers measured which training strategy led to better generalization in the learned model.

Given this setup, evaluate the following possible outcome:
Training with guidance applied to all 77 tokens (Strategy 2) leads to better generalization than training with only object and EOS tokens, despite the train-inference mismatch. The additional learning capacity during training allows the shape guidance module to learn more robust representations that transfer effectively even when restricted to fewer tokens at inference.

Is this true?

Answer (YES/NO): YES